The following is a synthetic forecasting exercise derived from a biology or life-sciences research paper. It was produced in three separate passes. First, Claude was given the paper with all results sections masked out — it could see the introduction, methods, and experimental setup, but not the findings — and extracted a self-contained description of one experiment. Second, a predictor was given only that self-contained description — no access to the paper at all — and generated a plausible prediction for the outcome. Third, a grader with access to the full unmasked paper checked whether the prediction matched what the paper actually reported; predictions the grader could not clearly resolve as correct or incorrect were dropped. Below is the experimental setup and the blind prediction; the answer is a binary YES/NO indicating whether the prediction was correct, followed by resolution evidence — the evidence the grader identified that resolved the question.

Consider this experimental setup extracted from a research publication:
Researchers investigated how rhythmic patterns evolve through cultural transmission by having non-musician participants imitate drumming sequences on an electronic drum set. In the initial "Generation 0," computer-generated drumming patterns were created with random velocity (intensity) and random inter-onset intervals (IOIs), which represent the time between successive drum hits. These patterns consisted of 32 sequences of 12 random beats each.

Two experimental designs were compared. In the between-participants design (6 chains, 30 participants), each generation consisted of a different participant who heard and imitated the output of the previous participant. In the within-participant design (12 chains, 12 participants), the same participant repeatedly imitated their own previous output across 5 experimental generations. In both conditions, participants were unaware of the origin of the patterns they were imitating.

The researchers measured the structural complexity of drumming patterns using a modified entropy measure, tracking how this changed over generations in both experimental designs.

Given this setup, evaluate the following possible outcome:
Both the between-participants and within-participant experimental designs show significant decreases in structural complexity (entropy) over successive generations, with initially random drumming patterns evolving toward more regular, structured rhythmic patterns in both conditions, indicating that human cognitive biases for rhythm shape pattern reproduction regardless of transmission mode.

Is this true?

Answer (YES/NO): NO